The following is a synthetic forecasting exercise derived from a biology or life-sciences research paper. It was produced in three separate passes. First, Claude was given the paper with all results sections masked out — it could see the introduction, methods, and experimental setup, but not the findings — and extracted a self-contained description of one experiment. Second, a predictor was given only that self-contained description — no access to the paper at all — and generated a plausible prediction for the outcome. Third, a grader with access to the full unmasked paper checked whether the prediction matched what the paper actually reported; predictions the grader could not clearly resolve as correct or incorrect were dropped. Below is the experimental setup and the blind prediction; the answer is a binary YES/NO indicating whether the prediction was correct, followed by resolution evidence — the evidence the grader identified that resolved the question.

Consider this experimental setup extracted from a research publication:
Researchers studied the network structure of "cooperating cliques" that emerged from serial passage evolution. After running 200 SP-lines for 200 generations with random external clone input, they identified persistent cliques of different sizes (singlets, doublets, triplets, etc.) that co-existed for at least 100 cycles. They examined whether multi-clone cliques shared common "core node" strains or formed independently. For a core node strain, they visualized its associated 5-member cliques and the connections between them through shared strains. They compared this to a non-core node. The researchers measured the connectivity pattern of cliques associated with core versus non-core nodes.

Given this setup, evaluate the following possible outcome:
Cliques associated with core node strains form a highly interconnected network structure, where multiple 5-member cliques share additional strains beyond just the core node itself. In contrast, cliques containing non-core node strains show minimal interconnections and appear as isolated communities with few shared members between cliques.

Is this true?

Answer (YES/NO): YES